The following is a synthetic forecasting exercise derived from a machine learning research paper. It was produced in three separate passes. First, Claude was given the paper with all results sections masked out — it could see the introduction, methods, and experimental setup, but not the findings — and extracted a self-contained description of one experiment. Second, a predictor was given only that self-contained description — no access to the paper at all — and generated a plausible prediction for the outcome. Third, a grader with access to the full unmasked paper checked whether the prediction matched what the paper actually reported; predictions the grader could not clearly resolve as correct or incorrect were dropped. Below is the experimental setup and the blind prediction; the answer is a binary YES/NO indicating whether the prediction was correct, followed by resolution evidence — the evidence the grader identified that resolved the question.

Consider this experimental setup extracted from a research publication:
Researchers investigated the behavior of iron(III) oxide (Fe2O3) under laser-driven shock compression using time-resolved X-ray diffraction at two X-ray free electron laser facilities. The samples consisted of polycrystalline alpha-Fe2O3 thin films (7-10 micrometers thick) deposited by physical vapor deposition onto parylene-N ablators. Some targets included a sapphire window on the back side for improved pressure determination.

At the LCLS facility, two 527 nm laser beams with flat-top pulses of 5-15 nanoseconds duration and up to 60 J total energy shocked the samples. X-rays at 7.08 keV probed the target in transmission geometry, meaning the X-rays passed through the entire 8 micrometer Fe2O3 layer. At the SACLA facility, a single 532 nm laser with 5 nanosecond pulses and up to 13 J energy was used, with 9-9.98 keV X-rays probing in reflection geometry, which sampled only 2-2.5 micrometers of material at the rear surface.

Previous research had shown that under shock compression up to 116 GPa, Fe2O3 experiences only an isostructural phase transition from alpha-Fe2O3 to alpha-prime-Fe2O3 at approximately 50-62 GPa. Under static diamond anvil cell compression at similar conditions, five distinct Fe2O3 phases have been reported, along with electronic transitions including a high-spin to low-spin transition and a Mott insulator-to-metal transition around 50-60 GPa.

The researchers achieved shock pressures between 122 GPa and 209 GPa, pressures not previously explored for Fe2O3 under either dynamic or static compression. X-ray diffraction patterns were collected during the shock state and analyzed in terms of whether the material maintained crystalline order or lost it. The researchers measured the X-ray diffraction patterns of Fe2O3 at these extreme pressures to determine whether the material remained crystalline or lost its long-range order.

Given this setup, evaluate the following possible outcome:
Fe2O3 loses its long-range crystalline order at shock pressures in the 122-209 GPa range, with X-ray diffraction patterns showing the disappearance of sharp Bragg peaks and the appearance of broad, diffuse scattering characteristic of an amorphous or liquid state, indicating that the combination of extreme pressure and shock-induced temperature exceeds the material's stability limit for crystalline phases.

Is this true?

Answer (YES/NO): YES